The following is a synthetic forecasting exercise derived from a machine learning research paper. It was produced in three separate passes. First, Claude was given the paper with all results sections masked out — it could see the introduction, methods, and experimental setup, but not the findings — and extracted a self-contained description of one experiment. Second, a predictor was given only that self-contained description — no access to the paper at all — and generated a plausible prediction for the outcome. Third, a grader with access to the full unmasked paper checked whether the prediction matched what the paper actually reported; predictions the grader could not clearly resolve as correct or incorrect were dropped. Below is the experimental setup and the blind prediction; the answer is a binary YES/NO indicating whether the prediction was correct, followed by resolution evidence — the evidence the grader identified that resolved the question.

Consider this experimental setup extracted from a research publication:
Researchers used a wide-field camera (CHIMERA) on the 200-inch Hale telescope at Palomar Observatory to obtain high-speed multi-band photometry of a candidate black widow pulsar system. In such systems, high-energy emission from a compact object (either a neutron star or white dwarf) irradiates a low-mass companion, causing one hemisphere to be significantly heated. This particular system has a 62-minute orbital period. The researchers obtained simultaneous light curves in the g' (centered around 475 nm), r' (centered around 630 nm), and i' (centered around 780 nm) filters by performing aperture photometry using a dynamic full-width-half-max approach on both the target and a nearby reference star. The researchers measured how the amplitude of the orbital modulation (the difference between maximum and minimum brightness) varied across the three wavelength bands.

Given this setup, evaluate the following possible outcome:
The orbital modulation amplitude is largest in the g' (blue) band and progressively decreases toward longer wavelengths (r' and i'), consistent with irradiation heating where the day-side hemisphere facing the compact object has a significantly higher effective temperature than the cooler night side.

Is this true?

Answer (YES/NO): NO